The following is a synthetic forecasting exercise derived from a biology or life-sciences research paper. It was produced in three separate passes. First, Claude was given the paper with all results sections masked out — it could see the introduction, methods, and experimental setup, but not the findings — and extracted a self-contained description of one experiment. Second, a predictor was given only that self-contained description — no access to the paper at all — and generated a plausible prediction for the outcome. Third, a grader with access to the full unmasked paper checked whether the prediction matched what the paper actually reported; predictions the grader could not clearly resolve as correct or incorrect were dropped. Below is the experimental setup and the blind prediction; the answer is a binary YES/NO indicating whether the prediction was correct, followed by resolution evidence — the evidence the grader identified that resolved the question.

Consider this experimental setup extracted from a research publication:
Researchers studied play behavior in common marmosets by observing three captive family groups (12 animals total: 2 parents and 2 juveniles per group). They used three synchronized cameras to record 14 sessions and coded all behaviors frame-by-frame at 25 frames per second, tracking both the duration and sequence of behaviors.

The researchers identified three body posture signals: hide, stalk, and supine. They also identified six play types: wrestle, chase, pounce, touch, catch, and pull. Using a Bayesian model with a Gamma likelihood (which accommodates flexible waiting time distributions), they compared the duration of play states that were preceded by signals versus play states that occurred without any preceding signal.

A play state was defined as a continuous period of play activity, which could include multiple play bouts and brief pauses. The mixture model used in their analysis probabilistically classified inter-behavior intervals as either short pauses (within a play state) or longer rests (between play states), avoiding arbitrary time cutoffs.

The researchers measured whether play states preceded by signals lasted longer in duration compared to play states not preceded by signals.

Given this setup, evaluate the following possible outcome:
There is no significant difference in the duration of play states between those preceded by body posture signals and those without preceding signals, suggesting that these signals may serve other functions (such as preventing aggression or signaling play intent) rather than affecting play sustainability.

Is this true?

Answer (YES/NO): NO